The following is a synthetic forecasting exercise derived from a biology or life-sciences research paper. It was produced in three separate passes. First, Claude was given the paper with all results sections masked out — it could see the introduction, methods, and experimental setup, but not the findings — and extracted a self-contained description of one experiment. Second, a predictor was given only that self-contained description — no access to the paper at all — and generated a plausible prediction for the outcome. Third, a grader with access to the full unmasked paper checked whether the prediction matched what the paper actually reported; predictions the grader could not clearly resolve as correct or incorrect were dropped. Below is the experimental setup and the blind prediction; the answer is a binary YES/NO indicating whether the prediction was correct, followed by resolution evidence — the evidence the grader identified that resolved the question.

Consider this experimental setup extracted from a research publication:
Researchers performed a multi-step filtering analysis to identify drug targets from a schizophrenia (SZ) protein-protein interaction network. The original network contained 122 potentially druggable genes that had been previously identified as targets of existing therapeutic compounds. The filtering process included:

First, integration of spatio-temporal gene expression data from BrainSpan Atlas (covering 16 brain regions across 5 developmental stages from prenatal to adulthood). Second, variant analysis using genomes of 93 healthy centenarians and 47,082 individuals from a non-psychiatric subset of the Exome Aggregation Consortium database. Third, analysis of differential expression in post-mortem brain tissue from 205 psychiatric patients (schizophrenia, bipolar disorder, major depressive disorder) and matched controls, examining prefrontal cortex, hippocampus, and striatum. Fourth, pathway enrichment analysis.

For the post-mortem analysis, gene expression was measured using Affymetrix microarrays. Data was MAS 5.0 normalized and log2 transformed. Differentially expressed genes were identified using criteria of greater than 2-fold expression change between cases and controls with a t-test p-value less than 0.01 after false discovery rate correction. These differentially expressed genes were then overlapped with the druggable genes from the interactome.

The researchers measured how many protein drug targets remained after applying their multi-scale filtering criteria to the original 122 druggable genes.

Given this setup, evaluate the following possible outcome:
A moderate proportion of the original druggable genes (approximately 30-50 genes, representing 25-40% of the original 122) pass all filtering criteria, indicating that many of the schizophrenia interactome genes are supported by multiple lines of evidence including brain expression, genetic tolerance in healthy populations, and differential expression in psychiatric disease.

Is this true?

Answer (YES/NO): NO